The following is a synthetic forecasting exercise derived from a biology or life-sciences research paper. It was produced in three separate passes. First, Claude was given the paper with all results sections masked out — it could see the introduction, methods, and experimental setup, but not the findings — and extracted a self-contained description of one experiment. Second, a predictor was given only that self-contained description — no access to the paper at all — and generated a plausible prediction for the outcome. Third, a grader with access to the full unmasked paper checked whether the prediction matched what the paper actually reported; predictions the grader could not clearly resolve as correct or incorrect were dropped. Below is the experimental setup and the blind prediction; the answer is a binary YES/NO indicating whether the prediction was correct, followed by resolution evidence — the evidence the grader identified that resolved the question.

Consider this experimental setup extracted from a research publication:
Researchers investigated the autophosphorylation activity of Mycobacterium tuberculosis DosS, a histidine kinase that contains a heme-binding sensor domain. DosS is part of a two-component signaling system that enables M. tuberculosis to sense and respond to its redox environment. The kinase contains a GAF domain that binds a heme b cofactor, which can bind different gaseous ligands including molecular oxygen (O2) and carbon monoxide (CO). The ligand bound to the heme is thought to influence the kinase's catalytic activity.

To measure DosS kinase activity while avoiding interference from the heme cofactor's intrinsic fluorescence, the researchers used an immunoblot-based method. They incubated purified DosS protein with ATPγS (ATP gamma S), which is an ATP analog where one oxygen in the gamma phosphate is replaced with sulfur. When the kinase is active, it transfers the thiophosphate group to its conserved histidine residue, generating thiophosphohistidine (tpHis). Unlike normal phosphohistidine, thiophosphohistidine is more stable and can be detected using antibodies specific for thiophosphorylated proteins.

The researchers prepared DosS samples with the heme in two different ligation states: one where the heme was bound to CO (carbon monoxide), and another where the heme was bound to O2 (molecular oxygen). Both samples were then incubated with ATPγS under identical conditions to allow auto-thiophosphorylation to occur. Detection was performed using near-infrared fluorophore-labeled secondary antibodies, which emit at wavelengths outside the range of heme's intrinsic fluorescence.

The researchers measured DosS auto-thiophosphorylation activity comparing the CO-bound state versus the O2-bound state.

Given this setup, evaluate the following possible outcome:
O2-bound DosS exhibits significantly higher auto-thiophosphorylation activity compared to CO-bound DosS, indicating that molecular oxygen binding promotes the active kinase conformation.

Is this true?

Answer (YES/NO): NO